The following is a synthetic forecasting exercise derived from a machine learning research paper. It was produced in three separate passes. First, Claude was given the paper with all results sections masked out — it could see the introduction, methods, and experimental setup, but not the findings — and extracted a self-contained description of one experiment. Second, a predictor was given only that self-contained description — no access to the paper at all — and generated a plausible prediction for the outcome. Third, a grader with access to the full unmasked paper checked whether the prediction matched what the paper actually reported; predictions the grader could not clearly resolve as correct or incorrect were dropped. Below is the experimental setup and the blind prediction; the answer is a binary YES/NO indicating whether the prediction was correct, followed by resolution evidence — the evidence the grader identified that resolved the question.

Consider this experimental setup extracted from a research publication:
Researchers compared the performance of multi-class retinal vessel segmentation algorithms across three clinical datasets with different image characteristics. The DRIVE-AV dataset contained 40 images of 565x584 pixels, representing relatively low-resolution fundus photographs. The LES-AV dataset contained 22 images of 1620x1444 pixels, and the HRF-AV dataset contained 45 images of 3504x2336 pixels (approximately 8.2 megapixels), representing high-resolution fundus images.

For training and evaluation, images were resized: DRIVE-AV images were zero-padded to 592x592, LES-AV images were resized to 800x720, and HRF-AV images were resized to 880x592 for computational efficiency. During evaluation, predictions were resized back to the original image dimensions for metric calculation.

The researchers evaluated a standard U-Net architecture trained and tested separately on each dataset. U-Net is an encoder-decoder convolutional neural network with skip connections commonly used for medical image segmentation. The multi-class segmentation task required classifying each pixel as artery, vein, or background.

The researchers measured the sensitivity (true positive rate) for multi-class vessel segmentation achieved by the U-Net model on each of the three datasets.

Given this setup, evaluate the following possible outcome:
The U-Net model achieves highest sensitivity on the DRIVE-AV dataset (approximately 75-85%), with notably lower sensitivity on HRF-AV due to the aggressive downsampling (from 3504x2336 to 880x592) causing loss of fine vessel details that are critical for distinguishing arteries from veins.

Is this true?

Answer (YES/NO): NO